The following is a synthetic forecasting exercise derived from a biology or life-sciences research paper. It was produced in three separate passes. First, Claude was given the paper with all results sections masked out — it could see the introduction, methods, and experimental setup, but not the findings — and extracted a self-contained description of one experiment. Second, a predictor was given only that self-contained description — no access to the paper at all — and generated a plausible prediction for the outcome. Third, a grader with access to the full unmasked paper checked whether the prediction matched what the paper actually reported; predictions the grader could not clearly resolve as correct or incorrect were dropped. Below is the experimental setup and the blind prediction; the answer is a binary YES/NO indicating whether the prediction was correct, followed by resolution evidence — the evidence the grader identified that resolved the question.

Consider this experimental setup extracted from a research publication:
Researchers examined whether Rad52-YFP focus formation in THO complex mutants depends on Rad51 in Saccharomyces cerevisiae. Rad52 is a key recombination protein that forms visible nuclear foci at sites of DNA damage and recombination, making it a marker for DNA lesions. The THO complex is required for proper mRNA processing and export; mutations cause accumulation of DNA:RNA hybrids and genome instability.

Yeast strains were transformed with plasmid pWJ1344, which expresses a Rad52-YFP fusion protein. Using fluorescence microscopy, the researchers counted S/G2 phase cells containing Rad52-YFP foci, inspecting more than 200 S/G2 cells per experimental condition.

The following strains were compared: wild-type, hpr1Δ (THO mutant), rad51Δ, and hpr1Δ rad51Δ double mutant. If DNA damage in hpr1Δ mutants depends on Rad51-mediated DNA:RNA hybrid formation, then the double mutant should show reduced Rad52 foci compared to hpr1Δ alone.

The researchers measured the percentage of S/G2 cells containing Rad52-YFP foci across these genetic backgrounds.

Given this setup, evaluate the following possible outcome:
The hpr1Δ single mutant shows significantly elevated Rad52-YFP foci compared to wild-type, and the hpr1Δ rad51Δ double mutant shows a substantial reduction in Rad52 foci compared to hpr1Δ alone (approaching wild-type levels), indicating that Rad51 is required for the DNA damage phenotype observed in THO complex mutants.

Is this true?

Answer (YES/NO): NO